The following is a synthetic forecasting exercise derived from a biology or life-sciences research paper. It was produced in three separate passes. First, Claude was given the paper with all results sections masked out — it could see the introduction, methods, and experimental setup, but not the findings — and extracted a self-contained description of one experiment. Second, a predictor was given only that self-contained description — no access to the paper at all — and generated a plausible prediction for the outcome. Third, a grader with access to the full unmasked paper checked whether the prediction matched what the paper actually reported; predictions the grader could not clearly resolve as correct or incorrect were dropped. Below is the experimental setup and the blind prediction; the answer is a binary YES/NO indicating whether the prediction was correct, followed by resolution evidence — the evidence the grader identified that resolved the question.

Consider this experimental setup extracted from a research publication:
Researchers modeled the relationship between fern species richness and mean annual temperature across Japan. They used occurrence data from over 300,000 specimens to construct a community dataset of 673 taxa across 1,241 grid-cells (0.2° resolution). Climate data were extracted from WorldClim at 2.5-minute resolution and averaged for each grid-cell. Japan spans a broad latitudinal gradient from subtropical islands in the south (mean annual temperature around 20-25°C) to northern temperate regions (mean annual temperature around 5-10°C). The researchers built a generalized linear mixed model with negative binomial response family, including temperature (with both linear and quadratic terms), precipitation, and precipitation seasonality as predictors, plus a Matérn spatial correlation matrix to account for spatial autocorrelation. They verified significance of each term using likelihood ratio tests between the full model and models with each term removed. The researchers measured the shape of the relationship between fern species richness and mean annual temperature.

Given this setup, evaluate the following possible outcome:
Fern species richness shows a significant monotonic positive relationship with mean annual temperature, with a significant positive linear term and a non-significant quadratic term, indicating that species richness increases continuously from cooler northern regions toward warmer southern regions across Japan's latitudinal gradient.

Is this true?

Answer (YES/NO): NO